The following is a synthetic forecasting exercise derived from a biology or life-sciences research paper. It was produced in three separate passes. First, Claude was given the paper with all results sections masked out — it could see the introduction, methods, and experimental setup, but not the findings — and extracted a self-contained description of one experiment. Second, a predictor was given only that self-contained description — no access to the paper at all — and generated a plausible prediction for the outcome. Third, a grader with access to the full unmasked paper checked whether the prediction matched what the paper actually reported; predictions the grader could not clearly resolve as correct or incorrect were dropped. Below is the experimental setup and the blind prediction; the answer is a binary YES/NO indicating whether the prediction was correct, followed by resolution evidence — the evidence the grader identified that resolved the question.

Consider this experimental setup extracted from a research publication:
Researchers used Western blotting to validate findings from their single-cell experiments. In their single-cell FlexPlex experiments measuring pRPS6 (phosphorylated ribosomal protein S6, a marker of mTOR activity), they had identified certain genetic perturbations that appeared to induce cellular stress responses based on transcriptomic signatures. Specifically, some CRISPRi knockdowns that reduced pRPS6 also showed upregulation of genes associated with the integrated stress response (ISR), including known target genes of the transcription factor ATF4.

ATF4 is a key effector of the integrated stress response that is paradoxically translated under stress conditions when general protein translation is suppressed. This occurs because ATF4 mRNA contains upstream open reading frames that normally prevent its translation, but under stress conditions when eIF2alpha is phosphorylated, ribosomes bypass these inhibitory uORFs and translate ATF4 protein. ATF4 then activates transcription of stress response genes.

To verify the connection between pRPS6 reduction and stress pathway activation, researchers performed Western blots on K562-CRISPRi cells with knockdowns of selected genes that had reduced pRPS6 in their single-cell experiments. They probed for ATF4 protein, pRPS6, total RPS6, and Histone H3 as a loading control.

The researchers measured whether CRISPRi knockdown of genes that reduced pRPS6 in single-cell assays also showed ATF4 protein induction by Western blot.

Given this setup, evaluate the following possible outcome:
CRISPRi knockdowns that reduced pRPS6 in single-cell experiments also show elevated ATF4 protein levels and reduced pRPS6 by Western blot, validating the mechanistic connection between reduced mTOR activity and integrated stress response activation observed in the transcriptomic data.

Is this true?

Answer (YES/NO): YES